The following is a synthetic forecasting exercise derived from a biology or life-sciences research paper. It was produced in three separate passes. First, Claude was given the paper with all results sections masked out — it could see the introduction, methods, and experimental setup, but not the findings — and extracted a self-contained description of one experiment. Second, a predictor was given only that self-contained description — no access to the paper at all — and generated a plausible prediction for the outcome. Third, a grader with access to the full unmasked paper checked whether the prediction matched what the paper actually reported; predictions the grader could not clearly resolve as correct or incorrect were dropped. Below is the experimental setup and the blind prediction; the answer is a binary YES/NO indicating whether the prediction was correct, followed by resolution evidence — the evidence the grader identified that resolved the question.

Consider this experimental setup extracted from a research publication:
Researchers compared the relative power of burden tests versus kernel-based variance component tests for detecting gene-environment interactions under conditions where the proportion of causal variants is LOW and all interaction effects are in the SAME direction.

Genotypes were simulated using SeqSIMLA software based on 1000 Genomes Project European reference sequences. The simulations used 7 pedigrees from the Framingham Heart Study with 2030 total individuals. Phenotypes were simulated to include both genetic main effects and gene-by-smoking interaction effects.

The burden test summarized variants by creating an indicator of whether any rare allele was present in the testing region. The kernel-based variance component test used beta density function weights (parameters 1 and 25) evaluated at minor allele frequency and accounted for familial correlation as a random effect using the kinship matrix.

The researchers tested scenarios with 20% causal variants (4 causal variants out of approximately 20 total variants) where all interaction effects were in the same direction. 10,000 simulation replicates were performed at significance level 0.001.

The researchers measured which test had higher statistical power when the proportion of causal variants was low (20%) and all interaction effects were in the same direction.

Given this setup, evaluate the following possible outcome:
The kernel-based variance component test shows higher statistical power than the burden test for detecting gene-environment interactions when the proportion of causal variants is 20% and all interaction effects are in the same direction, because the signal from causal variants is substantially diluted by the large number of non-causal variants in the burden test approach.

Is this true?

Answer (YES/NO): YES